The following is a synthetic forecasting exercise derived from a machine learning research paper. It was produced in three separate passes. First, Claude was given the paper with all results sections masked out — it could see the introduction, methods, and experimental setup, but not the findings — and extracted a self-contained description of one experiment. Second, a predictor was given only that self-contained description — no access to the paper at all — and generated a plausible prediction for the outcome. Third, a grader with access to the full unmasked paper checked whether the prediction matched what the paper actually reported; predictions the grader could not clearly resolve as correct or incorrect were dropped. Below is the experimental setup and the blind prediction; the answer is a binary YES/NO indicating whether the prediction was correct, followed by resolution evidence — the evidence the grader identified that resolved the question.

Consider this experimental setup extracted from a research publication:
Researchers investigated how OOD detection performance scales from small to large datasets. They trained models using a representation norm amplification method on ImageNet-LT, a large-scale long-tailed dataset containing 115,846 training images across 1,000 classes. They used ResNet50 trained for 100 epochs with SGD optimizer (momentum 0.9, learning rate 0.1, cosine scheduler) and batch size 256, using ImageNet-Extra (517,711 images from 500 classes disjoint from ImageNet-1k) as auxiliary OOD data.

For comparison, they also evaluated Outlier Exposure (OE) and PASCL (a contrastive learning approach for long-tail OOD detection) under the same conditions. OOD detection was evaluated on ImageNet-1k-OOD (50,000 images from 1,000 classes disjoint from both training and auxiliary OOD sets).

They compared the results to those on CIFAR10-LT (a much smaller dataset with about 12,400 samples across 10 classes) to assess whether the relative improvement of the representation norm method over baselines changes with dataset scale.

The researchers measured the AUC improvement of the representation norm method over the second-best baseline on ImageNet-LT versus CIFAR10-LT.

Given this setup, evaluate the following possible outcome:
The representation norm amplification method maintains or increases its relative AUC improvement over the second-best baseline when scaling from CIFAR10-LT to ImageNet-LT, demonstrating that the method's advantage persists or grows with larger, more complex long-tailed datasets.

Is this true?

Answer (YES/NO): YES